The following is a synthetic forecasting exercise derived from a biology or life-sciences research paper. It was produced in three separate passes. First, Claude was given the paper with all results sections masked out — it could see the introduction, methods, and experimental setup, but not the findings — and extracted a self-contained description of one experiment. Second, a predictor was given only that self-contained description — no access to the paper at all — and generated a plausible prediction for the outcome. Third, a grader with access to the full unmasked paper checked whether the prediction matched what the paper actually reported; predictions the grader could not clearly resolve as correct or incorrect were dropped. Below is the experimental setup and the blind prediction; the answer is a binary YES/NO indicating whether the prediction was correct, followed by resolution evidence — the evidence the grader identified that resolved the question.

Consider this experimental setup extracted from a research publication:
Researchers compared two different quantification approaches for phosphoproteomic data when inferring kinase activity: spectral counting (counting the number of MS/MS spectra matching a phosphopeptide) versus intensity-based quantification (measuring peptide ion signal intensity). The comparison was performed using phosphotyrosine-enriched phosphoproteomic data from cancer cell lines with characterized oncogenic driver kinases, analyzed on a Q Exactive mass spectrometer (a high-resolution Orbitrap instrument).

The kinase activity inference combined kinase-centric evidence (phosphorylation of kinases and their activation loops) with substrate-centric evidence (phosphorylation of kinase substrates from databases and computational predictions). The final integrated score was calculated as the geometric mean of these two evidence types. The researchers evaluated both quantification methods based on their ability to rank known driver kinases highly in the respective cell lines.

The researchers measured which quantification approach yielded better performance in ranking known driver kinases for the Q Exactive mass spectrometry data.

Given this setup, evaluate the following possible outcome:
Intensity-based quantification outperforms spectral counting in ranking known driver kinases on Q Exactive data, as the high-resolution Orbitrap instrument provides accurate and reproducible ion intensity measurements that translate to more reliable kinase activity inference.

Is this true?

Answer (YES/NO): NO